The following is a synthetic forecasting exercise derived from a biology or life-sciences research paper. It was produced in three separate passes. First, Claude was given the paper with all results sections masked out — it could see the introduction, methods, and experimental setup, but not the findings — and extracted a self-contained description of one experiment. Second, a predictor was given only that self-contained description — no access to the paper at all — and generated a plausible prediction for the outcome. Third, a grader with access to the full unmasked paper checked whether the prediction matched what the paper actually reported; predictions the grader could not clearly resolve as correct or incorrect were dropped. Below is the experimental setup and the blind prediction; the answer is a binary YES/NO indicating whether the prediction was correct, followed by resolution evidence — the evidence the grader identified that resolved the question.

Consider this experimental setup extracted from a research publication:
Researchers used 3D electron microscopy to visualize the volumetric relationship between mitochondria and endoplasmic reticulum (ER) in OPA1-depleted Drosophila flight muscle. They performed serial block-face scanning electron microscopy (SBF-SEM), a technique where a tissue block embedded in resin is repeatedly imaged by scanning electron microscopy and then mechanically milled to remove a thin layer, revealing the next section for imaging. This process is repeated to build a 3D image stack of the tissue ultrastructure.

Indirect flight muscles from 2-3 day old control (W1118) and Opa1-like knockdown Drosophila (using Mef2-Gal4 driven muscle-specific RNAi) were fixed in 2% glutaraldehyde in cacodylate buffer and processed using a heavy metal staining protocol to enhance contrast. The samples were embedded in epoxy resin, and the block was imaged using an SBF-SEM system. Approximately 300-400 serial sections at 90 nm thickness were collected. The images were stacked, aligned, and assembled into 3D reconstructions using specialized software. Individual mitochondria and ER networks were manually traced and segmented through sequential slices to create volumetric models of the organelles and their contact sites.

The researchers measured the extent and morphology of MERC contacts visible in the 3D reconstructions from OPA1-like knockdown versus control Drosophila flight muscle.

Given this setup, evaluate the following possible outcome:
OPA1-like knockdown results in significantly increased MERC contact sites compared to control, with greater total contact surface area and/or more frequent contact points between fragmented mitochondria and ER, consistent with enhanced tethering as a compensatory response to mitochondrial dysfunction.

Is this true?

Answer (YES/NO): YES